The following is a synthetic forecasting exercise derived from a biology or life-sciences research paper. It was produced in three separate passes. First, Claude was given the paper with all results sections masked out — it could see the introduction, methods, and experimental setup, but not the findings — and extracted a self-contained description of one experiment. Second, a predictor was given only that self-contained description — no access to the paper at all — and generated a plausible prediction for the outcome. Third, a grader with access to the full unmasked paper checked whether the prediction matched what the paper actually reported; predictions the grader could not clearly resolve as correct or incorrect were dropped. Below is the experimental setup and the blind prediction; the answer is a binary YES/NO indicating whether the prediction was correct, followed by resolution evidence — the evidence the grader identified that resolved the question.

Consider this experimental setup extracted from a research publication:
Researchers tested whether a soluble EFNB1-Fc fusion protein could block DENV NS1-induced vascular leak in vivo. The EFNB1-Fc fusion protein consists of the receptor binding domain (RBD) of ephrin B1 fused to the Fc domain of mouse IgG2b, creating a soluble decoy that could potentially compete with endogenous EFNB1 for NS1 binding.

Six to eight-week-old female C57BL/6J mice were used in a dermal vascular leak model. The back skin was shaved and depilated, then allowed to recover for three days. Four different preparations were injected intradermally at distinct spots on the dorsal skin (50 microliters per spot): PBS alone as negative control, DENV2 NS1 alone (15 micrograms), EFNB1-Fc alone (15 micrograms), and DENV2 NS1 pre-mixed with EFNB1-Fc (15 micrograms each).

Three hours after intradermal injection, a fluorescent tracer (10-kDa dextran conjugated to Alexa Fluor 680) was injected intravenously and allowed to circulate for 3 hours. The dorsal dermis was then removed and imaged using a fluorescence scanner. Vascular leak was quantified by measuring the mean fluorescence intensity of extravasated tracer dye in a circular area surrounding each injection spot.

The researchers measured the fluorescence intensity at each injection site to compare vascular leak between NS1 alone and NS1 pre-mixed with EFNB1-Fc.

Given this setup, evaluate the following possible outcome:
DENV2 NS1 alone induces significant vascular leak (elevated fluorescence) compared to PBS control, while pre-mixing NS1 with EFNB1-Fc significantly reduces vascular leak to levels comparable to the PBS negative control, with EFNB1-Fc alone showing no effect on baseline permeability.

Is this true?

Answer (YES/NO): YES